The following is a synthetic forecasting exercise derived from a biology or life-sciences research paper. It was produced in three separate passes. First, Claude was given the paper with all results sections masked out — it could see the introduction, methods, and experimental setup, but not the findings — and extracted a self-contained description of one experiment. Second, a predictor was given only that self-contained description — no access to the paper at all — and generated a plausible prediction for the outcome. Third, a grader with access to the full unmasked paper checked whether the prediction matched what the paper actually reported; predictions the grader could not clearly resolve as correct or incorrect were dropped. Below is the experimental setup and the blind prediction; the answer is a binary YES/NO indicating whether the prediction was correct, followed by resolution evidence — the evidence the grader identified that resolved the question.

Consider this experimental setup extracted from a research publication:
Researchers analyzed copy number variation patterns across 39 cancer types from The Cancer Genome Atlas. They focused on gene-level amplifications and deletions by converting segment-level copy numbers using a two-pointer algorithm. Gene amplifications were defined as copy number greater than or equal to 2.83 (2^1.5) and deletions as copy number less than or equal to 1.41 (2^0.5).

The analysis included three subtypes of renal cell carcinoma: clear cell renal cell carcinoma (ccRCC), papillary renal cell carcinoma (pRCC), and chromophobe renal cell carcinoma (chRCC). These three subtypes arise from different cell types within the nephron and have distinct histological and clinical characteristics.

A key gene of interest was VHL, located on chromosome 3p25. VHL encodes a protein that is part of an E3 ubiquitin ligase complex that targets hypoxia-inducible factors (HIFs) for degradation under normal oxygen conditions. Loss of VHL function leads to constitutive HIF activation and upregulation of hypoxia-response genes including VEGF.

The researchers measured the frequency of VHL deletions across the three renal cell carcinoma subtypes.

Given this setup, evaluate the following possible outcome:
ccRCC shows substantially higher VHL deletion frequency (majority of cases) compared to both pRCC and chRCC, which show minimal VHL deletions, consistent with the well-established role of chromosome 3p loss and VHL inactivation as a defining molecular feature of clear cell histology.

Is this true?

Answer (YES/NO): YES